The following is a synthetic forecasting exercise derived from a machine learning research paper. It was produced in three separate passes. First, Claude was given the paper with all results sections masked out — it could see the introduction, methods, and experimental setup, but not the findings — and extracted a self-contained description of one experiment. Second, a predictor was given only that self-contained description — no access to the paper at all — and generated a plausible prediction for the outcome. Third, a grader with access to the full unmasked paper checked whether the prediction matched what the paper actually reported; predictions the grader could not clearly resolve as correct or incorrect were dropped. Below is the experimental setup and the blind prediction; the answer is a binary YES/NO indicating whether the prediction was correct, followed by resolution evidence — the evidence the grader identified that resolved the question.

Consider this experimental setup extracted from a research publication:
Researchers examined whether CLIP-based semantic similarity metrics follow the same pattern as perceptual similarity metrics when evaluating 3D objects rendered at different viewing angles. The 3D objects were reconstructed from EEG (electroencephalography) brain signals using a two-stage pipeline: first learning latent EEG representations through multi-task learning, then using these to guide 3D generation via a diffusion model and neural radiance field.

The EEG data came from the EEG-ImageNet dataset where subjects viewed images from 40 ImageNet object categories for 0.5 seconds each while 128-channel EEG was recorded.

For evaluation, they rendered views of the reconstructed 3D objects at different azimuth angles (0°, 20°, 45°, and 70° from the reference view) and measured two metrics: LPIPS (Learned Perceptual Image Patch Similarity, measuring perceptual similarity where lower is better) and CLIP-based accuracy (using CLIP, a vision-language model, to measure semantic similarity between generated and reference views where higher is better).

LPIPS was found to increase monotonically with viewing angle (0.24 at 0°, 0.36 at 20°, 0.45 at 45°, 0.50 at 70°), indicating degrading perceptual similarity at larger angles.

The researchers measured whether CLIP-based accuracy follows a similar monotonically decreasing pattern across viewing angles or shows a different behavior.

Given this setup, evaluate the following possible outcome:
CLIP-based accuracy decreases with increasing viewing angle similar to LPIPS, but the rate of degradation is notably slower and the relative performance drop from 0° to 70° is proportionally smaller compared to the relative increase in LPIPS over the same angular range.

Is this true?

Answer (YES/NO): NO